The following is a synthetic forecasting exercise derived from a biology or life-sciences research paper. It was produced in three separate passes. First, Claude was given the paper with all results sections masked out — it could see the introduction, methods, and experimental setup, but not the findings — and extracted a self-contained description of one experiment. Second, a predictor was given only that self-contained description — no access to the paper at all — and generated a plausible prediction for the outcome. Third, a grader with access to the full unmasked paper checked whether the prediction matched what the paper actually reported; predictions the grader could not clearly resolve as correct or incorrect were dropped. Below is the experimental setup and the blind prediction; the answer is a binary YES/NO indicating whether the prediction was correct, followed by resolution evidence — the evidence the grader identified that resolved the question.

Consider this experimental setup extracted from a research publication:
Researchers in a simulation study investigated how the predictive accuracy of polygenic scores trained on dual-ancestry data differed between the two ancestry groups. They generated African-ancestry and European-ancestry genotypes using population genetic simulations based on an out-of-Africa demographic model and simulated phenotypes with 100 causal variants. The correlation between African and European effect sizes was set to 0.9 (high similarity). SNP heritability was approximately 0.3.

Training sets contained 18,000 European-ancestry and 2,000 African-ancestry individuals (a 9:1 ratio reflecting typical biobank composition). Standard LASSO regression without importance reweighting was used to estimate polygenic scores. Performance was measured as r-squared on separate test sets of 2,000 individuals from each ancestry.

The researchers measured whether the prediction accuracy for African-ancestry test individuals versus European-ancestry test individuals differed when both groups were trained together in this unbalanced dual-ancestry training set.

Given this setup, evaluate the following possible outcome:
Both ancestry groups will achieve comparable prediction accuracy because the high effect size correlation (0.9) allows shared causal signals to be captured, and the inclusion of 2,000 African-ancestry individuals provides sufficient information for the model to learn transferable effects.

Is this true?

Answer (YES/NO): NO